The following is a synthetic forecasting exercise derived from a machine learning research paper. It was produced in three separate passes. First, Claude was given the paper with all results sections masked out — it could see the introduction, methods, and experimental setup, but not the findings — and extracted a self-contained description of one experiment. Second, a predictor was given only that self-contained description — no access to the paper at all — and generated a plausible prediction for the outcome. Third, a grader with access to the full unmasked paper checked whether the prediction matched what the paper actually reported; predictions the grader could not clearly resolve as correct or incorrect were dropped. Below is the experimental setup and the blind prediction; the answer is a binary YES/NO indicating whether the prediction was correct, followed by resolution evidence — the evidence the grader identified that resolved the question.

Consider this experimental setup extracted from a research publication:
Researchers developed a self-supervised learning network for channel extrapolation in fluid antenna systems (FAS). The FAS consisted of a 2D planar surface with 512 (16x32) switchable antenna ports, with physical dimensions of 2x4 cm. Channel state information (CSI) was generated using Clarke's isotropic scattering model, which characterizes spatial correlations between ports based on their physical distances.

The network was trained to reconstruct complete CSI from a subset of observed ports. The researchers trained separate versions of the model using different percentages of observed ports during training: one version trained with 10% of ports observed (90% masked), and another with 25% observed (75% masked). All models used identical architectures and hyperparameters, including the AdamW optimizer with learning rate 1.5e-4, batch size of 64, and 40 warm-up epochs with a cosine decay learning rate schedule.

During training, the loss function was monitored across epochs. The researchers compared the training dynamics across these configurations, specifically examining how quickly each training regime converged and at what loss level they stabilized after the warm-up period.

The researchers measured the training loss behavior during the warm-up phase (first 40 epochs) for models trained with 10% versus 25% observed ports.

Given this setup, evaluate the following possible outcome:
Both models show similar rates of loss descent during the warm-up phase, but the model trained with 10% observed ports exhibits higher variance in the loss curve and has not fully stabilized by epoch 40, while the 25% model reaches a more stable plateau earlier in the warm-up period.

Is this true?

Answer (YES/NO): NO